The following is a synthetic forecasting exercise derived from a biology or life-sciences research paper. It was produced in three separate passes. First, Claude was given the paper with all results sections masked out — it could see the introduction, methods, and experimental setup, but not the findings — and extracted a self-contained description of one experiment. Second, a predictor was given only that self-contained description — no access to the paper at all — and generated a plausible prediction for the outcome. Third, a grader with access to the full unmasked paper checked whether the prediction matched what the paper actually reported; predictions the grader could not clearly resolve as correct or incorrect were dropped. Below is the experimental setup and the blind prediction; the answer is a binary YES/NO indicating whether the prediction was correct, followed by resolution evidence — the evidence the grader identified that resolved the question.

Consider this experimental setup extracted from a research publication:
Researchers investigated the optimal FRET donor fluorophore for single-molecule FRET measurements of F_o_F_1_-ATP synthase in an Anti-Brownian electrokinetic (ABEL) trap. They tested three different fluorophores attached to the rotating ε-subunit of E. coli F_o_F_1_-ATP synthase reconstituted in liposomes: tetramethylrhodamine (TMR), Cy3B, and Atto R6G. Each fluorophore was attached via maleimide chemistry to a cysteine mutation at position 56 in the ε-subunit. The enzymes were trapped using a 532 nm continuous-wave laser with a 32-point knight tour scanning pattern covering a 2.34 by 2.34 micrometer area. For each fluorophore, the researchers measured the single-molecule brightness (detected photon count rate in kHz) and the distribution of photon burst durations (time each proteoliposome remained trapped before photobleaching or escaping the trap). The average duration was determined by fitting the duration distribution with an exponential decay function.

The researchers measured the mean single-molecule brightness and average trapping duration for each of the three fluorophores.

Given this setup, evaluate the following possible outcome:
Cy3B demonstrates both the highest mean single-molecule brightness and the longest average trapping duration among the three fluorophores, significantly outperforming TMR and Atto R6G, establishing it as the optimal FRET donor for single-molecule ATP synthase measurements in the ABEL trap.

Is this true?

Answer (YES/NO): NO